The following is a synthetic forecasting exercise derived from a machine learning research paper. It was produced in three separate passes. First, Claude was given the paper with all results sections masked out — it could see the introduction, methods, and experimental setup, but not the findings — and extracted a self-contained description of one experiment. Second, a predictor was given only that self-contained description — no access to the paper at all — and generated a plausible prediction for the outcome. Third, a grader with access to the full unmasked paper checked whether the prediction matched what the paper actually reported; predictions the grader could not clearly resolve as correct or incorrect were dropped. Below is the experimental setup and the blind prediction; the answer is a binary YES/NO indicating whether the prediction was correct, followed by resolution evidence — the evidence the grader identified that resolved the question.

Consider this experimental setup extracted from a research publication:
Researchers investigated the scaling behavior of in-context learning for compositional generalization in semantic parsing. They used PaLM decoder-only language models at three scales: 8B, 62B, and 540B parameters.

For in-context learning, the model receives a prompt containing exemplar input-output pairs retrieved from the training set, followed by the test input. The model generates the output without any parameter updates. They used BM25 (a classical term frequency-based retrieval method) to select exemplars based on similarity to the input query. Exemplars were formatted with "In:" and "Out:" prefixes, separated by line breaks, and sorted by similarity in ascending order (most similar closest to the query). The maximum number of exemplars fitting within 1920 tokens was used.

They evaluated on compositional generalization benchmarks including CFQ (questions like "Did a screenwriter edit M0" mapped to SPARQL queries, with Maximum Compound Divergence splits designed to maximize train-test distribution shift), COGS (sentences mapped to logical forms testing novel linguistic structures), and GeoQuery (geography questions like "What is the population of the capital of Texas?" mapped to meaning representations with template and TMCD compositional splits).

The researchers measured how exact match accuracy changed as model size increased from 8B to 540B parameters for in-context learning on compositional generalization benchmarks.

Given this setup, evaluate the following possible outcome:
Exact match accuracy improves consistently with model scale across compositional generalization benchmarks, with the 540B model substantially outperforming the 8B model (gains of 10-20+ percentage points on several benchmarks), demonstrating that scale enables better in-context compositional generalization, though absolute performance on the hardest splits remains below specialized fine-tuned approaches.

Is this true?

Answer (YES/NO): YES